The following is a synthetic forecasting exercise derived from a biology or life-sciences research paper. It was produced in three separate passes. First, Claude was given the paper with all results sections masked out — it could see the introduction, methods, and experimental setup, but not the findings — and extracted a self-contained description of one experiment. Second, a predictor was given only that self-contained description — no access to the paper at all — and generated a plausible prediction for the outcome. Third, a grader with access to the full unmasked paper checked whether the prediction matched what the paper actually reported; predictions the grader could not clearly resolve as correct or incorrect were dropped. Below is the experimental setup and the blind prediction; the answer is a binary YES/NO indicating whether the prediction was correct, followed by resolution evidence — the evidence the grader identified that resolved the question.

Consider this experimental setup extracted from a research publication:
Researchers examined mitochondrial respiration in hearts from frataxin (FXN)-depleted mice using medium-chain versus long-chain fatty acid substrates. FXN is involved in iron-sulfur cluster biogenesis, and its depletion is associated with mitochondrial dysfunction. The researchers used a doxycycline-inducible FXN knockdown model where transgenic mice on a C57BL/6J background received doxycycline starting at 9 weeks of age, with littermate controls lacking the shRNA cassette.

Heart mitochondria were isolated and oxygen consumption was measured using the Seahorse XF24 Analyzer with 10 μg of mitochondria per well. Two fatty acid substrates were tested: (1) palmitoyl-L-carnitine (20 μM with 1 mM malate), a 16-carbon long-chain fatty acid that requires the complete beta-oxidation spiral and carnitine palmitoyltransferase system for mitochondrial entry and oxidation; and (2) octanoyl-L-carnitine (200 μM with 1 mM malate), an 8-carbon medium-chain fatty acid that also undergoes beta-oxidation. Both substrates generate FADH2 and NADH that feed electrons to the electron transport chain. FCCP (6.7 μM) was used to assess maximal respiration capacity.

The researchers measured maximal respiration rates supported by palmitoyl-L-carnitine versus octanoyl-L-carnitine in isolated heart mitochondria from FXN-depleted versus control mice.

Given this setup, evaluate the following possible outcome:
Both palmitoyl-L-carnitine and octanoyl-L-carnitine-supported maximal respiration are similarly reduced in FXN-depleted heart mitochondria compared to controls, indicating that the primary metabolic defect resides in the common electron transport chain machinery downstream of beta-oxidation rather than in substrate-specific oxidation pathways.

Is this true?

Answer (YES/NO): NO